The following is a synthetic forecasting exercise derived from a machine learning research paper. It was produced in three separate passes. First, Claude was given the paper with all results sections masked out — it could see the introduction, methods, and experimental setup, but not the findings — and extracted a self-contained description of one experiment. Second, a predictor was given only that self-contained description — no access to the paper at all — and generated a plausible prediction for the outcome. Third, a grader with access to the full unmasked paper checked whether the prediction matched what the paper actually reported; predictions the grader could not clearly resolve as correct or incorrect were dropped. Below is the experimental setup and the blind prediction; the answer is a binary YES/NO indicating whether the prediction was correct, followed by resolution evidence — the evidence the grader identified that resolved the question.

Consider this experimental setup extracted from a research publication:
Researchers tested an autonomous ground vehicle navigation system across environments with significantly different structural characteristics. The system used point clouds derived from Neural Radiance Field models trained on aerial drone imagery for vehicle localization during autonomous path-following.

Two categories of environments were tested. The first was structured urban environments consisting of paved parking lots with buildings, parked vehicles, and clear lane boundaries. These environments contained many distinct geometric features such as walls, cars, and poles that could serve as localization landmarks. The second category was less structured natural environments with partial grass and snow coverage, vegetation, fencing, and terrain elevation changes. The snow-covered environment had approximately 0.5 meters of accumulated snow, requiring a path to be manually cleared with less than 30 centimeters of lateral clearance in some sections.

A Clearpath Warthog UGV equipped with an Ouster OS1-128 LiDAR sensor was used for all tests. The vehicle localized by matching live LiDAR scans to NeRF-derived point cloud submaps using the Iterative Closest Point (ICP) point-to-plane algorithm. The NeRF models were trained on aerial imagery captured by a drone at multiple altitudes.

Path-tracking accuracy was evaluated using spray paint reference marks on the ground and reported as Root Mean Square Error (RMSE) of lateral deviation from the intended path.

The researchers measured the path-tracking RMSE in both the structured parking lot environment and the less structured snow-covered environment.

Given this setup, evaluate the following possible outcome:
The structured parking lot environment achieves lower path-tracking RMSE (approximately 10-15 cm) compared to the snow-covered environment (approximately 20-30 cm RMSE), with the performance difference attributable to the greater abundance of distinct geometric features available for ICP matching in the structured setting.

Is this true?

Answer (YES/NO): NO